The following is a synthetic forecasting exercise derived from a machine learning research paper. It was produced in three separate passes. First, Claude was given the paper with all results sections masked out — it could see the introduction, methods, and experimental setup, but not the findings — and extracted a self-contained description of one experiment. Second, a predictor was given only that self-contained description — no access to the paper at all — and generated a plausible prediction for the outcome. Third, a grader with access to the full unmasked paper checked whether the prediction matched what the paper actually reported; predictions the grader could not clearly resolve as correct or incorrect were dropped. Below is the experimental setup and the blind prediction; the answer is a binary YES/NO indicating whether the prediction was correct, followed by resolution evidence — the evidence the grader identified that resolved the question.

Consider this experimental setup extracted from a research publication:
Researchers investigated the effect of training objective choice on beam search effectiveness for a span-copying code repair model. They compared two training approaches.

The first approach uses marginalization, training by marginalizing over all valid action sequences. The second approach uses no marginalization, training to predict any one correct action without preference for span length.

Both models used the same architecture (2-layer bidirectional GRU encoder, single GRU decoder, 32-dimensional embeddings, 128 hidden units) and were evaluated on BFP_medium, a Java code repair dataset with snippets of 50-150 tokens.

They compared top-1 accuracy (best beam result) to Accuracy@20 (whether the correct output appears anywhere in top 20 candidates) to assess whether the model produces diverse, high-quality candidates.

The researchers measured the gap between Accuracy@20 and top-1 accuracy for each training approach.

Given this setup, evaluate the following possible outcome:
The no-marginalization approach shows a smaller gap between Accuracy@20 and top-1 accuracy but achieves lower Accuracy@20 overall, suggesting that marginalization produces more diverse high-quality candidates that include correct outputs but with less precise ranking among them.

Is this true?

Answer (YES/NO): NO